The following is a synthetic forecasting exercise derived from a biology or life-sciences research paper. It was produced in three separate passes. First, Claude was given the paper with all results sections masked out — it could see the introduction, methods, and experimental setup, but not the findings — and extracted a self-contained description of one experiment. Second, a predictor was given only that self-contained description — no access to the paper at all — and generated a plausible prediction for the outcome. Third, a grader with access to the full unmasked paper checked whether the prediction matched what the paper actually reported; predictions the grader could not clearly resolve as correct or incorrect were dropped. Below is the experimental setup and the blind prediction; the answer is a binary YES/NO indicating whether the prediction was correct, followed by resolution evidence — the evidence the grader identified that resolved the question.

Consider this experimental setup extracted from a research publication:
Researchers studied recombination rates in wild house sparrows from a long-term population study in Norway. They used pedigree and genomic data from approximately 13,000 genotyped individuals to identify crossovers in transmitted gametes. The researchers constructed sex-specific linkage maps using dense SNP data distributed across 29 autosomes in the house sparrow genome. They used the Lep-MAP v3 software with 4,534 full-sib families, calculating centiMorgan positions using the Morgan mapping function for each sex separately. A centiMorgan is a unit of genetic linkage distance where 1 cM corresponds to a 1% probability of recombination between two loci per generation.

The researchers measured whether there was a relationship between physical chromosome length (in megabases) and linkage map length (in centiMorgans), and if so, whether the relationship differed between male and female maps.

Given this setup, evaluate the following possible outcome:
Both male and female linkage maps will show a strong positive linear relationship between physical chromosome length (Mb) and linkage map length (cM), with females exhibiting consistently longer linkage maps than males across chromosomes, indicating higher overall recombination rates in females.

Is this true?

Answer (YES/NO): YES